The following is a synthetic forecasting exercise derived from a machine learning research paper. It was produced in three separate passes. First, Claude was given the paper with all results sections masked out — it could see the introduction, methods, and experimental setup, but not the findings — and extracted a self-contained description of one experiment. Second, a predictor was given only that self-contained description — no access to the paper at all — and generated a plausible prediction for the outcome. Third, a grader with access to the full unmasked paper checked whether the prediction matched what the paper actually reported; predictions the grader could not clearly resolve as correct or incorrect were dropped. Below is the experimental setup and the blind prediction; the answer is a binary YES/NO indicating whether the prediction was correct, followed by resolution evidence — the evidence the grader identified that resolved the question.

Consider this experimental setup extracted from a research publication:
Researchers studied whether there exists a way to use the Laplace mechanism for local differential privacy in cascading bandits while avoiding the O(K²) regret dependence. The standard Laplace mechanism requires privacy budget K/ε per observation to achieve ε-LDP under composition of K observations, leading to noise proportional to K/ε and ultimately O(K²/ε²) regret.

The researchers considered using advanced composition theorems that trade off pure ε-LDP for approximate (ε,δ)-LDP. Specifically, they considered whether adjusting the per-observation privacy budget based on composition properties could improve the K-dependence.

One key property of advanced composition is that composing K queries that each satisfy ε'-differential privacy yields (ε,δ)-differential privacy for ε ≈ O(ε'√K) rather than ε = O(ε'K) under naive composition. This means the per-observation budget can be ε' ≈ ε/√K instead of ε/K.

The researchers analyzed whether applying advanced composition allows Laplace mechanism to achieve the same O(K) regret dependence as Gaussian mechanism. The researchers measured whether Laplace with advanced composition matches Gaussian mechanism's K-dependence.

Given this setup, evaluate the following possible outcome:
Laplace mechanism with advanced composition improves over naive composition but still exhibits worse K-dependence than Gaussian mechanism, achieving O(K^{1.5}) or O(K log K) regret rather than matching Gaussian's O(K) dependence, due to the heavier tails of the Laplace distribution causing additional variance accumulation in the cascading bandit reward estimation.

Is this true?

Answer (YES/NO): NO